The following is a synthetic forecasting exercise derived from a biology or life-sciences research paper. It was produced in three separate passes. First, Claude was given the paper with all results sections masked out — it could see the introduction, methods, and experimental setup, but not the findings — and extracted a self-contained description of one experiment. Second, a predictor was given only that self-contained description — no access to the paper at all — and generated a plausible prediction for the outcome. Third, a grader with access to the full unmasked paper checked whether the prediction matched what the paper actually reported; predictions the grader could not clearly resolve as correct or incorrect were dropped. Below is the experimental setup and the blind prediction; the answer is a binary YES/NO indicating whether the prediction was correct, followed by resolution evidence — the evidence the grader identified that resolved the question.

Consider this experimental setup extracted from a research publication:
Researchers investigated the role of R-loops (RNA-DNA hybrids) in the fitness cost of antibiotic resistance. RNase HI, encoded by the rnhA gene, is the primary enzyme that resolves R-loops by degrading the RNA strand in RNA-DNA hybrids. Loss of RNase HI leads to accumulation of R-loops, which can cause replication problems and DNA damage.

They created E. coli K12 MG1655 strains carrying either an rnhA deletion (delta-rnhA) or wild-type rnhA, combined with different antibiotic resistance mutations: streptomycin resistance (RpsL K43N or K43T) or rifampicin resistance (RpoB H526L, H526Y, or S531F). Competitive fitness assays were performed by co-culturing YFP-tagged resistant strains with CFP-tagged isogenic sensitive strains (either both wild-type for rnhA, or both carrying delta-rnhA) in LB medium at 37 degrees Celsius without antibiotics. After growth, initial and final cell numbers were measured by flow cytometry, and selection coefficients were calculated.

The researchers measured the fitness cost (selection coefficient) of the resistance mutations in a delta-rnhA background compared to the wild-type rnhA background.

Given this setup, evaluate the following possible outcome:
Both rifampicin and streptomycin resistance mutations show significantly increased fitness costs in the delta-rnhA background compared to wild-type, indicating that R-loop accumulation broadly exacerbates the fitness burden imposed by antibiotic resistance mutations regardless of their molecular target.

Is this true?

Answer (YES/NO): YES